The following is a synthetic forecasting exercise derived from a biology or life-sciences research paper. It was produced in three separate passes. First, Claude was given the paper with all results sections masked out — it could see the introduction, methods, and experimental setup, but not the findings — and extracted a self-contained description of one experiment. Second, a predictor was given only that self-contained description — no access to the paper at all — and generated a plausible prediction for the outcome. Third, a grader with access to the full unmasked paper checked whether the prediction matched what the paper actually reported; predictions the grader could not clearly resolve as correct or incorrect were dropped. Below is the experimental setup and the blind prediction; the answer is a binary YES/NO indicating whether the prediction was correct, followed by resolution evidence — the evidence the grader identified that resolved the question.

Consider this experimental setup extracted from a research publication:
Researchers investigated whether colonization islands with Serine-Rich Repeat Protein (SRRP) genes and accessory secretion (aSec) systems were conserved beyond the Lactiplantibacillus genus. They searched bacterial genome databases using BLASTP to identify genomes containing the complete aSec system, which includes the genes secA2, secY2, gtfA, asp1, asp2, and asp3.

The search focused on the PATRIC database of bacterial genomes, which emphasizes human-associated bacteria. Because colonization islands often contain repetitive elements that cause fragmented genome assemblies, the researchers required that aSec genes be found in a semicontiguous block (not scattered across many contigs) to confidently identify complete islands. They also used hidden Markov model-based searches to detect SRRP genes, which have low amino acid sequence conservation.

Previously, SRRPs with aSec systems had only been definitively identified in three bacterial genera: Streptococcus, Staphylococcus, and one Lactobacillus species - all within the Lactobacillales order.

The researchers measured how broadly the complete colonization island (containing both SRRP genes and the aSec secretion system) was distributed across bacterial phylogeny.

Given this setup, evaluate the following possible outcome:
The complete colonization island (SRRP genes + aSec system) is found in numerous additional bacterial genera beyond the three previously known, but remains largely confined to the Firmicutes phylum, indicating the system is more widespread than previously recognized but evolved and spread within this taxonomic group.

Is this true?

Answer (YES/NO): YES